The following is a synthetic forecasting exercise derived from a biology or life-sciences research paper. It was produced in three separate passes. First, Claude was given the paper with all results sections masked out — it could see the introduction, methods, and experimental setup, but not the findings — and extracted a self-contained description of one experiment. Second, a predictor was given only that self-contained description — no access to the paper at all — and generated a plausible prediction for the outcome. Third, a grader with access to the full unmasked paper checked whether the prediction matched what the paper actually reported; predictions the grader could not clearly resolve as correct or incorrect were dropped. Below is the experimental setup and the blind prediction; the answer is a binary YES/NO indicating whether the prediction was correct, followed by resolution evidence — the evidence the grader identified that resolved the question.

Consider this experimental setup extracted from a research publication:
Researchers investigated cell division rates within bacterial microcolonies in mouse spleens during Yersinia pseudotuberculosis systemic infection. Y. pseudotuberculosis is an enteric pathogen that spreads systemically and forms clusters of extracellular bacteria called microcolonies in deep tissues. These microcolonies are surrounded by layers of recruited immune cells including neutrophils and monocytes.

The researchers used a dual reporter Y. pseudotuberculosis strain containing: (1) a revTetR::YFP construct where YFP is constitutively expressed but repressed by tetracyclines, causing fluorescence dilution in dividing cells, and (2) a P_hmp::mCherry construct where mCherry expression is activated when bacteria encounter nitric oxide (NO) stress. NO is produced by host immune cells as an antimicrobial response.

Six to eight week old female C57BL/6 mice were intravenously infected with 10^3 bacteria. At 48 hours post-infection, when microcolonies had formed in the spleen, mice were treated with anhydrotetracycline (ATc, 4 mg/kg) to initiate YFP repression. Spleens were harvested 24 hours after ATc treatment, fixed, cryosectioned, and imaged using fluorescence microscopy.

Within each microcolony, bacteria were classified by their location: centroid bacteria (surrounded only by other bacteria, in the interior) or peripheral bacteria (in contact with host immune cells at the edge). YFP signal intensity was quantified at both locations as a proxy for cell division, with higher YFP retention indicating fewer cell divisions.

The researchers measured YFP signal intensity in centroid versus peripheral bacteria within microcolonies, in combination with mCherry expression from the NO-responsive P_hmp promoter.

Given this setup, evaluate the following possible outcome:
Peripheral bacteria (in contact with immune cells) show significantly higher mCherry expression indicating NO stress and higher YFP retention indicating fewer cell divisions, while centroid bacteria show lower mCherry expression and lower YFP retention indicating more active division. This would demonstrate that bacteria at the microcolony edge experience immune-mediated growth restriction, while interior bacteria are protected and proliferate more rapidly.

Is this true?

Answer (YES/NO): YES